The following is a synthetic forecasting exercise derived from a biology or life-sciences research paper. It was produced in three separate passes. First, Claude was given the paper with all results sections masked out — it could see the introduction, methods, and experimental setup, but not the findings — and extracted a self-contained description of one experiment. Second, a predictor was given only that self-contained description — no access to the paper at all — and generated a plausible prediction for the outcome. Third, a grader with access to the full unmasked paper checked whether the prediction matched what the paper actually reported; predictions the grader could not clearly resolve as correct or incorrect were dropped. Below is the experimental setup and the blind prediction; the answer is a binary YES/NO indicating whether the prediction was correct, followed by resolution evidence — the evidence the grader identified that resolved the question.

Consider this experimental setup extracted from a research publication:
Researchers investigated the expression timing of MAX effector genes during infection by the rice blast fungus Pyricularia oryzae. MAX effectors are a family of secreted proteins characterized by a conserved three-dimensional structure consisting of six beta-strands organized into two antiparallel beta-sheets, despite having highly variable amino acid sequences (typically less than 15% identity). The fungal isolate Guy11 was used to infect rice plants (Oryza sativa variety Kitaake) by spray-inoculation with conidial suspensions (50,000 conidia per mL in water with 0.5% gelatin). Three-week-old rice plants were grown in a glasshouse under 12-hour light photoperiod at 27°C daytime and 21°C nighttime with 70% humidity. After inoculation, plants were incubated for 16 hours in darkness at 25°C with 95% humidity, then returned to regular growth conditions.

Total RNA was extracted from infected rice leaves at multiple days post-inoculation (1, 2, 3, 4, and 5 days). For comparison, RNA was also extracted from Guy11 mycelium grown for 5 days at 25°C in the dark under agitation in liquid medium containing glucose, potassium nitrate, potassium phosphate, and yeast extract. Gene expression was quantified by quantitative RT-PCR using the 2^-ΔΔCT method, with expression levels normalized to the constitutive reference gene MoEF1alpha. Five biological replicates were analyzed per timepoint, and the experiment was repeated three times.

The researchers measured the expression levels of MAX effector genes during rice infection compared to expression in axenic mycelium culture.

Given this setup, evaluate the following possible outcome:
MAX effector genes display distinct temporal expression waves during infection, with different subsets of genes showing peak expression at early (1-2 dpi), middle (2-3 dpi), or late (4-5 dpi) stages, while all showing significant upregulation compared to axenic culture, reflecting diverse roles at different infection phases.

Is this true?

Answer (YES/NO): NO